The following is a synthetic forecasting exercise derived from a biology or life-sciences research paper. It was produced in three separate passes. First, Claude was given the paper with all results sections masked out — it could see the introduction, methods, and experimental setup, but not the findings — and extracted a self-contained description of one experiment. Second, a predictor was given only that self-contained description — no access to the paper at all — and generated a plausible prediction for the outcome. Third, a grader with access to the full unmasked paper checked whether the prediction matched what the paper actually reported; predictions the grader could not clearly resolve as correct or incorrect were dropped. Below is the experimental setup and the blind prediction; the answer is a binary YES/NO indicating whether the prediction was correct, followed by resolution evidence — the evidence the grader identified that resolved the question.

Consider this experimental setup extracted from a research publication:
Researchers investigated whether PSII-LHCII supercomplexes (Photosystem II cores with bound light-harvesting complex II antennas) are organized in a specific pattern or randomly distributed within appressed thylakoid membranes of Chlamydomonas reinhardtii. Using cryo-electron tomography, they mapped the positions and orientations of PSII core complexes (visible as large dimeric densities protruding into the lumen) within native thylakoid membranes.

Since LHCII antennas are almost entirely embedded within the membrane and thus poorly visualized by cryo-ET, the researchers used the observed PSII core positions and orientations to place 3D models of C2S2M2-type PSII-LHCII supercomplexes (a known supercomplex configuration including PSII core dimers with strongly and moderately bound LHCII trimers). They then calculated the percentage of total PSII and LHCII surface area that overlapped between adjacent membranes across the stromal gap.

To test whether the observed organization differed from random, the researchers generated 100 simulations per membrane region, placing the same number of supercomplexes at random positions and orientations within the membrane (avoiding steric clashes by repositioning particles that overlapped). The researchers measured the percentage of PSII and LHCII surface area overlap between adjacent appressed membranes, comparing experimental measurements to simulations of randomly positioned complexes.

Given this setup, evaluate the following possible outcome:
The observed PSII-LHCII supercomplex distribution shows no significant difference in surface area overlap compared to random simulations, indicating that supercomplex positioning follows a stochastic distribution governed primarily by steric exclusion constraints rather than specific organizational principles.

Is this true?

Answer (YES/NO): YES